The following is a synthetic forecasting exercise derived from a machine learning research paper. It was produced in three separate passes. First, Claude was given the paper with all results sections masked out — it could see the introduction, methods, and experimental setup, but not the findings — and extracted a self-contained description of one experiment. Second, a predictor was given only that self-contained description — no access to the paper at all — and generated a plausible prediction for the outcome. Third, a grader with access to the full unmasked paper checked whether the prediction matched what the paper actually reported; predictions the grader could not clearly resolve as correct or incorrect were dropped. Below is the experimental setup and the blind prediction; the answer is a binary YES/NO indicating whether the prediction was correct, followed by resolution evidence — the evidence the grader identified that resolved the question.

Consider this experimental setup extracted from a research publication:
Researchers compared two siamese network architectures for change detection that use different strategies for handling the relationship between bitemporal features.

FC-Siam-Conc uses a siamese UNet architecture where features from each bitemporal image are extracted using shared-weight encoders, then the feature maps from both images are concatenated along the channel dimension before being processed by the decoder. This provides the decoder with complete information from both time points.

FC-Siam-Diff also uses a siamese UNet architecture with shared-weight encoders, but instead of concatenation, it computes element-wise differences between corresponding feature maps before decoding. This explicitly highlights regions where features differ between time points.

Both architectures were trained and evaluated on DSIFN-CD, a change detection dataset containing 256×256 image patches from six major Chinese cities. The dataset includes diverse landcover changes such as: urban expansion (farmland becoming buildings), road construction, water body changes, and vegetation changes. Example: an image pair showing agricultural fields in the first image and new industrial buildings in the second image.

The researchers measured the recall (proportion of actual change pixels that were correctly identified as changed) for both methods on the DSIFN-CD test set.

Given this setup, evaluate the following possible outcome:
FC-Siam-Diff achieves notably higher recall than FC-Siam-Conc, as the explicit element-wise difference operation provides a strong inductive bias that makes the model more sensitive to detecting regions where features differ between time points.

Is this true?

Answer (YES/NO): YES